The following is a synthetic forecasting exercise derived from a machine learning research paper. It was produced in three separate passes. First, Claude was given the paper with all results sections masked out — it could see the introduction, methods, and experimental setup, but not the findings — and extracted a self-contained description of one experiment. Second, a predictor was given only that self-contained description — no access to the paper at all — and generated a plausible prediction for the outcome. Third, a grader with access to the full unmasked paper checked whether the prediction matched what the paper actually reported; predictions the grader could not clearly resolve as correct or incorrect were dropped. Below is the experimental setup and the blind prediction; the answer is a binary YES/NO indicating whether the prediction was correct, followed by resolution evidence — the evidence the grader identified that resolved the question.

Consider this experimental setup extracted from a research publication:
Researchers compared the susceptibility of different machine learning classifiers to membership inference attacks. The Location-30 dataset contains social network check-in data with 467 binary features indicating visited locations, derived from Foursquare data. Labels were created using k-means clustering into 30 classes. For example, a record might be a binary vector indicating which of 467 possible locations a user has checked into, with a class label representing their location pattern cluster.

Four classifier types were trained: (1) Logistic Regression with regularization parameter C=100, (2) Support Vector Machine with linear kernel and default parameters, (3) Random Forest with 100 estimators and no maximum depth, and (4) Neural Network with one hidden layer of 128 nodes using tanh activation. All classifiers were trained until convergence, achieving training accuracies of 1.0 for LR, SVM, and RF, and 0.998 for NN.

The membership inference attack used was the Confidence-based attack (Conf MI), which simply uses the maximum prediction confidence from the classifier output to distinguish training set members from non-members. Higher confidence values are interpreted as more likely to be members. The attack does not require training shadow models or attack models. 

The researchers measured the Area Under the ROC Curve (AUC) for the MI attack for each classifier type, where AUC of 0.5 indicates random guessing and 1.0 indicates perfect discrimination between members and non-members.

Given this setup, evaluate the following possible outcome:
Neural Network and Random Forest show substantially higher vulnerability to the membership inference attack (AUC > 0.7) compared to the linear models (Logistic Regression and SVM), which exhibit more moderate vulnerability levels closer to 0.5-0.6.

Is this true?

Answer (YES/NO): NO